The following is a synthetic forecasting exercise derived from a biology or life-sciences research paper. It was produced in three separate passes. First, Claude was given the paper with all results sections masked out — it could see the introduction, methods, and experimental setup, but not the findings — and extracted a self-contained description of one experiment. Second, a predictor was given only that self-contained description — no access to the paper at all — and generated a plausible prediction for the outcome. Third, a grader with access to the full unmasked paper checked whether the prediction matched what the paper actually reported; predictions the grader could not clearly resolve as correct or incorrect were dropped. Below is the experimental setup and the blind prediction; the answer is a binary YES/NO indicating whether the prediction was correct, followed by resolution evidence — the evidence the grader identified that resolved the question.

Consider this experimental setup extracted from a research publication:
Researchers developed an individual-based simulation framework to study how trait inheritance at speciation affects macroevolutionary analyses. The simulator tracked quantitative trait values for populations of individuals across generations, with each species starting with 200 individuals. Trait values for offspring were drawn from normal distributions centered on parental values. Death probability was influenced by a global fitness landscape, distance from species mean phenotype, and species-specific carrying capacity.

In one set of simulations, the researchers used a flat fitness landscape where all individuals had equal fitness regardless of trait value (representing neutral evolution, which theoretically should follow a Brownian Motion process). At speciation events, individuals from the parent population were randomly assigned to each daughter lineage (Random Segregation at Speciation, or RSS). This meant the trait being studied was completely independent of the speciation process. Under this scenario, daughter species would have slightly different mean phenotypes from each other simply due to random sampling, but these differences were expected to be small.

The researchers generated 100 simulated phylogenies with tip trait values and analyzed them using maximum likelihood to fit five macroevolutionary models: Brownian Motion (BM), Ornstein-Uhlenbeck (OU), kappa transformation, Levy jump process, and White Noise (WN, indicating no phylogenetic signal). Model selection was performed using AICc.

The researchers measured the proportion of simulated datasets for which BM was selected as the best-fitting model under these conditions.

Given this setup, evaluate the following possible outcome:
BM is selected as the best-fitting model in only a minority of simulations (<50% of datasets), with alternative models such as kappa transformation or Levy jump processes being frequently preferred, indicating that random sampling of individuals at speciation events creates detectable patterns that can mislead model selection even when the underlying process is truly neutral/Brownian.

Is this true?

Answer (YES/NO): NO